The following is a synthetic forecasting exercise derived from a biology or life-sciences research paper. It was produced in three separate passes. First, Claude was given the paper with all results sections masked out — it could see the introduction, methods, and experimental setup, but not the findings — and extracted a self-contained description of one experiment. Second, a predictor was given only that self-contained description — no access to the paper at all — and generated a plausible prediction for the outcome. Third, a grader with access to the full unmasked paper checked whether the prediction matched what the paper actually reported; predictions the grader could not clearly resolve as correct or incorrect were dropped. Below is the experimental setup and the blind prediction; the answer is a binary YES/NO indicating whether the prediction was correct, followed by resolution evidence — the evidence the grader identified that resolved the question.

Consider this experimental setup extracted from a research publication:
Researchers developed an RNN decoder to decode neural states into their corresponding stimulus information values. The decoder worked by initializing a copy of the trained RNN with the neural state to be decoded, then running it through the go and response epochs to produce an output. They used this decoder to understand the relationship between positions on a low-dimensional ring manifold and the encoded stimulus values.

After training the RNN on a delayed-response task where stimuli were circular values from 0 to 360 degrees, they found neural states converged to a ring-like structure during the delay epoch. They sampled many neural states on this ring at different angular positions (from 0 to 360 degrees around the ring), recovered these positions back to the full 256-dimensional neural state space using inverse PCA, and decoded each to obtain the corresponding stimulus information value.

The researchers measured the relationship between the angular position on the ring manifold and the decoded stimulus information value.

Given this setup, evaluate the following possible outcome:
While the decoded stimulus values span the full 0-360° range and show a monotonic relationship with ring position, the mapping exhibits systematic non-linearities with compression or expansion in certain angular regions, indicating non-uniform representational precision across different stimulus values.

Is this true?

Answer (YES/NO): YES